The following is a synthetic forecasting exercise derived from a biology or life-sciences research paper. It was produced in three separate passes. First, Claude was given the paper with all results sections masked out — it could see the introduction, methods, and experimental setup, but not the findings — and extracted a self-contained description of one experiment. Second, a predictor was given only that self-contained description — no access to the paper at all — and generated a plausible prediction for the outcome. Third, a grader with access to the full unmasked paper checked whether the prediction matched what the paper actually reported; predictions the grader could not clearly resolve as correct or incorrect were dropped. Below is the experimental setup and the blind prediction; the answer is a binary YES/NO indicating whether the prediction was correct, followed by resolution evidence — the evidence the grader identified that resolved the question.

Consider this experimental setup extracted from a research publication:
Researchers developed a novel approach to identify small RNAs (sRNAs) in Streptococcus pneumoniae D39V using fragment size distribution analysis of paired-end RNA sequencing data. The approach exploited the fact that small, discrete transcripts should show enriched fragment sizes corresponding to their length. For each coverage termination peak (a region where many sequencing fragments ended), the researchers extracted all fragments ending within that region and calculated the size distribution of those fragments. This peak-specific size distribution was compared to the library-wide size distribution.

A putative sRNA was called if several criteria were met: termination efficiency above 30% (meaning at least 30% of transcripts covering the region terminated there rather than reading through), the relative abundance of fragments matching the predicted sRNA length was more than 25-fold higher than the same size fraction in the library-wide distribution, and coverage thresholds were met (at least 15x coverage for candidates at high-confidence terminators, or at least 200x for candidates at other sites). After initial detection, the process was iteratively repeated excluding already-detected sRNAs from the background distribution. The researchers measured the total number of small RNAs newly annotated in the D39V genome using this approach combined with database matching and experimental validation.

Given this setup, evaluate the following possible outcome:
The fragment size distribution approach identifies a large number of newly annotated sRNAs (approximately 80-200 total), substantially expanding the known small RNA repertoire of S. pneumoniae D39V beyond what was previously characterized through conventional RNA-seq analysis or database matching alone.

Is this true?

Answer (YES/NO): NO